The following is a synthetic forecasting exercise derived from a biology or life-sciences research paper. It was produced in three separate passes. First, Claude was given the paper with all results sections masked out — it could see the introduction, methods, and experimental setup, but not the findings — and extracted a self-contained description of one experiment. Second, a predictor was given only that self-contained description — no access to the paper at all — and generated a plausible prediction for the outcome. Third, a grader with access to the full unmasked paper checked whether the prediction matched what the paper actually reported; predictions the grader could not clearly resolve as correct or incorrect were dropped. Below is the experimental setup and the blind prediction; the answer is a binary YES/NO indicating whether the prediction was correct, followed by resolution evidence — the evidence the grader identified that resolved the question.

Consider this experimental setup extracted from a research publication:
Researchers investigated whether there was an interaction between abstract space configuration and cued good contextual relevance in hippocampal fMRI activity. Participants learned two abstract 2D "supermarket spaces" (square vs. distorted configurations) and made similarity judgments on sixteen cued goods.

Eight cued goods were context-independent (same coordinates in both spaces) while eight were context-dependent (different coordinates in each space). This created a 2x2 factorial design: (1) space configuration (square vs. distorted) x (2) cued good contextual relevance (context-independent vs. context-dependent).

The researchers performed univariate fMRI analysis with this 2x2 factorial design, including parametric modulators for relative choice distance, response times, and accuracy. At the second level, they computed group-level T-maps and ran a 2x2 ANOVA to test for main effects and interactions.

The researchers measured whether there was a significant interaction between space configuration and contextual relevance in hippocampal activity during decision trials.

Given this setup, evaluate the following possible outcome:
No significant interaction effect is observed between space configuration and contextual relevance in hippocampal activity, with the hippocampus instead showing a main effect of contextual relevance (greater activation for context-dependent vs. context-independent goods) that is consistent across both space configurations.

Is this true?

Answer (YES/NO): NO